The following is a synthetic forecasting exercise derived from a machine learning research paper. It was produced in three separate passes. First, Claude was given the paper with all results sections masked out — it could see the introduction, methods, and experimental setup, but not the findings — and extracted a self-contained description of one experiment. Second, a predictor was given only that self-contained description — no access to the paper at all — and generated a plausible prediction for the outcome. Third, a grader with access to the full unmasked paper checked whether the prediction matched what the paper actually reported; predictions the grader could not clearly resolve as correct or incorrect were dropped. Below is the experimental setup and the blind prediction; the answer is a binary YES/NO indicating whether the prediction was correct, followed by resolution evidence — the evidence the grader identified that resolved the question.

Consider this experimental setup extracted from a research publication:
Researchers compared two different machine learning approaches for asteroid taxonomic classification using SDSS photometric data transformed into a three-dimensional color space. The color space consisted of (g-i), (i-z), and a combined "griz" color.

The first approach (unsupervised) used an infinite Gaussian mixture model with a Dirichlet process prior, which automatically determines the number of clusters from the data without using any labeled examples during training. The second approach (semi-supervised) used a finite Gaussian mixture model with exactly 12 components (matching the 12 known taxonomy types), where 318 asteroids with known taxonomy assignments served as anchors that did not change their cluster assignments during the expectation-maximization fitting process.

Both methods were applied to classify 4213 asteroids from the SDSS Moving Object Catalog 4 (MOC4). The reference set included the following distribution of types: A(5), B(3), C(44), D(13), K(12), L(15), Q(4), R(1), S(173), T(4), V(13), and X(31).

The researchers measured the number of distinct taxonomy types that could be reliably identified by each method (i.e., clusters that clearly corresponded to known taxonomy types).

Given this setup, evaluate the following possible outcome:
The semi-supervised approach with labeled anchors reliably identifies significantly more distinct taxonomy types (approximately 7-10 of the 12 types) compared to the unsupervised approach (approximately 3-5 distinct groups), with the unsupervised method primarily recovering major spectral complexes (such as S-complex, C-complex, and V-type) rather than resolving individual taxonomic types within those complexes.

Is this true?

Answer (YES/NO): YES